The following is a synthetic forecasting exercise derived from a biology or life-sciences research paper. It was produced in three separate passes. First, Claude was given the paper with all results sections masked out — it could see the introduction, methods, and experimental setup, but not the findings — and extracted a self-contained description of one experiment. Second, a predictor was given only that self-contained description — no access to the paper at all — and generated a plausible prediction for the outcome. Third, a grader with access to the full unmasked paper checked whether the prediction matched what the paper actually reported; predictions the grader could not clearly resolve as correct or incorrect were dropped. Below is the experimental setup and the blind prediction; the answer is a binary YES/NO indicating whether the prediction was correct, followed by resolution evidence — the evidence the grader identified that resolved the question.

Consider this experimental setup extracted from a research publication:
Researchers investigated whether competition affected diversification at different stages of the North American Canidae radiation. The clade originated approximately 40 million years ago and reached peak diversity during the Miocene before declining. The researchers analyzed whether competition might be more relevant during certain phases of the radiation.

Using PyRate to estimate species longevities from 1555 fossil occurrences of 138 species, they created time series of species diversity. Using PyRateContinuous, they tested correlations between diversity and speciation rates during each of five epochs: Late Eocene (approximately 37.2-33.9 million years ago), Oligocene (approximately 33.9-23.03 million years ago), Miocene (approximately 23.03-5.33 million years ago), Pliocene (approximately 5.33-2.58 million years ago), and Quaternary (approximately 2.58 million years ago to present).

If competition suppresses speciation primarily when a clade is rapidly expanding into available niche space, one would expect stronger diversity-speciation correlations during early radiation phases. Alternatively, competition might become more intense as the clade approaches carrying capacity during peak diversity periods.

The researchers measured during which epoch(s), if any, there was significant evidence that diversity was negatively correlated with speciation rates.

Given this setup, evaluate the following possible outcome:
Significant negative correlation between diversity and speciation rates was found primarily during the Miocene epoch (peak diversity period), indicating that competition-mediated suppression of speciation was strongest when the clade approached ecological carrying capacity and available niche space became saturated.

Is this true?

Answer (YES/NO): NO